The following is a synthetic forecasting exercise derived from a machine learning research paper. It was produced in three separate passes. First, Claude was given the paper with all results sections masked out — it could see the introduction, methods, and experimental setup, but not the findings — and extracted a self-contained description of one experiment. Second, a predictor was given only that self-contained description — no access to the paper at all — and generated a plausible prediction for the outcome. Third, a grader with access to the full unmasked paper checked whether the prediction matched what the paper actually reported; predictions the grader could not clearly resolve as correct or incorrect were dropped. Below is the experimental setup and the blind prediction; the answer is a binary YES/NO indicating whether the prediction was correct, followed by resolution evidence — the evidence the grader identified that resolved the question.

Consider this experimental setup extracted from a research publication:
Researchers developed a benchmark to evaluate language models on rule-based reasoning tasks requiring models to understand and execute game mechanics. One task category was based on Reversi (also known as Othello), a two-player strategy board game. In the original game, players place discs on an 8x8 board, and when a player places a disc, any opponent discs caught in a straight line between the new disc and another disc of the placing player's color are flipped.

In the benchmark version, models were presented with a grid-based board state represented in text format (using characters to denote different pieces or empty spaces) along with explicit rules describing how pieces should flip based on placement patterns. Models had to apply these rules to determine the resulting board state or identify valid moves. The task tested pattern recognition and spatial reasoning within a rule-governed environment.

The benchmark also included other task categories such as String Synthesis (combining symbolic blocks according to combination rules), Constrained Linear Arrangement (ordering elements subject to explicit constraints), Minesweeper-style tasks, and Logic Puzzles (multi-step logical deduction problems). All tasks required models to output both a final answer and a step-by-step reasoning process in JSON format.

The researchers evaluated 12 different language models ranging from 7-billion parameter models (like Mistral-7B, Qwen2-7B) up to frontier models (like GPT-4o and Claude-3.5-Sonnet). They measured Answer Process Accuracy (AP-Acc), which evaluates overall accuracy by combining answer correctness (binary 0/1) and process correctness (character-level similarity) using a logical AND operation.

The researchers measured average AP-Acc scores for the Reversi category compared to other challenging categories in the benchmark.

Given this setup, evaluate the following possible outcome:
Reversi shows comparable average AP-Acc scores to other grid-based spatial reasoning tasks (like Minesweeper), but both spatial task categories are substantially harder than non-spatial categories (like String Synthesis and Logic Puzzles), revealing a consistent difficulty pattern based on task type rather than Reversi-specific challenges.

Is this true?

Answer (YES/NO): NO